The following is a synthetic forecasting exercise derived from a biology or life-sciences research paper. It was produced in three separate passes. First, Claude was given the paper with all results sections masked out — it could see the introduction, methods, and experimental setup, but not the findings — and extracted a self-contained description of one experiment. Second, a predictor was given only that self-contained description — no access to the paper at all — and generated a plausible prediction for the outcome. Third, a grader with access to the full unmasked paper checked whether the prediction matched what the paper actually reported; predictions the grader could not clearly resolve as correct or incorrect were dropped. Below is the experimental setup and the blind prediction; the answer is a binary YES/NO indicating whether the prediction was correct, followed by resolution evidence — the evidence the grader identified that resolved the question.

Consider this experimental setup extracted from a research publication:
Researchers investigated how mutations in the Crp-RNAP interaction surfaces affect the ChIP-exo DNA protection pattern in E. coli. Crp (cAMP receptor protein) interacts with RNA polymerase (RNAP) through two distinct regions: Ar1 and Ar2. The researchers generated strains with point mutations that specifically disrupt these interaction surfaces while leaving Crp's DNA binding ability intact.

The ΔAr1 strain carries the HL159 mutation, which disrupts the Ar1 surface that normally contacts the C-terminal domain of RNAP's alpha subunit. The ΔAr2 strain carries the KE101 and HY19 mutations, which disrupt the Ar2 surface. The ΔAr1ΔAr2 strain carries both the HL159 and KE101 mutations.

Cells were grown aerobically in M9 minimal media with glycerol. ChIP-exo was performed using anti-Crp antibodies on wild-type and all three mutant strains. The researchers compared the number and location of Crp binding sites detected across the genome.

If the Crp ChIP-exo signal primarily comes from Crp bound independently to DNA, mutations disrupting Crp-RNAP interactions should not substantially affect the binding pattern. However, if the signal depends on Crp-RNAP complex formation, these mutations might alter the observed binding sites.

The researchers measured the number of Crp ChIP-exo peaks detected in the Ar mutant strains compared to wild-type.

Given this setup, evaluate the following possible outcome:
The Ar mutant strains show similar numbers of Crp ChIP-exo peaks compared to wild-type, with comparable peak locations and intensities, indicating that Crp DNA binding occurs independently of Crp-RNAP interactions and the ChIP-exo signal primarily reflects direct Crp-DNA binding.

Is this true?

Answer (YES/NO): NO